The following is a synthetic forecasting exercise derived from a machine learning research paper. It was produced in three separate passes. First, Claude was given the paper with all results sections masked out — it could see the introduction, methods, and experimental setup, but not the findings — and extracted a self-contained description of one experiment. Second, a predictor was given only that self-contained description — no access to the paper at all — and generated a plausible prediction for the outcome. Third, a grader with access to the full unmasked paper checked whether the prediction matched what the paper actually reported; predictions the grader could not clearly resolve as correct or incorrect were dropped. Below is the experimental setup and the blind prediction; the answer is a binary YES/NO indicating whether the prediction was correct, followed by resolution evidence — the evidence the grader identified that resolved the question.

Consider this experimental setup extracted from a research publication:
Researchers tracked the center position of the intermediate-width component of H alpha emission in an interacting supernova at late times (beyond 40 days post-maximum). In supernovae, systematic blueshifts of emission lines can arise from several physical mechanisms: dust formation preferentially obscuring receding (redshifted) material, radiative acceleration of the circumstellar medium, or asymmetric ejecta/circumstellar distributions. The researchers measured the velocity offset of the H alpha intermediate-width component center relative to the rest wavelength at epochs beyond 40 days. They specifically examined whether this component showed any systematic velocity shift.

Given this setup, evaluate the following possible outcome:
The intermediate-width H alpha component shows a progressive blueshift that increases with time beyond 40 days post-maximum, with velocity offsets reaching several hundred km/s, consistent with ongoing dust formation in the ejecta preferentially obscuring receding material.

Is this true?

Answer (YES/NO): YES